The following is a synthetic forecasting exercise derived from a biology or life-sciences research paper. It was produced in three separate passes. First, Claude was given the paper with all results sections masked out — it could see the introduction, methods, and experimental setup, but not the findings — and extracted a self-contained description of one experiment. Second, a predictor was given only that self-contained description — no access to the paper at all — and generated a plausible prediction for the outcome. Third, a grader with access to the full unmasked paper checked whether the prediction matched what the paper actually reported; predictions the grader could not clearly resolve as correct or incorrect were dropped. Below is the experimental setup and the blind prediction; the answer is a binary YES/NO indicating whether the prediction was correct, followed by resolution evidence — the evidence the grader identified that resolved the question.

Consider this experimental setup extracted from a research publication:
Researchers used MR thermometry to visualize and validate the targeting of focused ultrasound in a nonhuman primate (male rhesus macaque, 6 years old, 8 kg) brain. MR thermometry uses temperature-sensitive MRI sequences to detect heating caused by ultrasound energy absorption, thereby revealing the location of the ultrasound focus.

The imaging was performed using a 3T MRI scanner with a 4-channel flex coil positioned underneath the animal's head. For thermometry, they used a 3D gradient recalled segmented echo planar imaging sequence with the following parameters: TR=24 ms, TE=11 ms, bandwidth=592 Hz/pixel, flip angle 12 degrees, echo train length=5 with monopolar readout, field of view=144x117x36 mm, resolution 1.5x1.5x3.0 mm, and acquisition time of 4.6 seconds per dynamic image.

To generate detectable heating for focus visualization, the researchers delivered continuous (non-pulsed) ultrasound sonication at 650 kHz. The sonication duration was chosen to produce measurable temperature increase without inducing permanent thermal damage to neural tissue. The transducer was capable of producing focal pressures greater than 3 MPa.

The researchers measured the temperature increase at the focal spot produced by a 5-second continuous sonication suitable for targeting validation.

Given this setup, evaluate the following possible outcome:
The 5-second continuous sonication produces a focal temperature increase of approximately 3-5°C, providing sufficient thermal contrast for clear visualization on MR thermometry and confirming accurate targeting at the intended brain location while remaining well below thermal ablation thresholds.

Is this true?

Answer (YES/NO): NO